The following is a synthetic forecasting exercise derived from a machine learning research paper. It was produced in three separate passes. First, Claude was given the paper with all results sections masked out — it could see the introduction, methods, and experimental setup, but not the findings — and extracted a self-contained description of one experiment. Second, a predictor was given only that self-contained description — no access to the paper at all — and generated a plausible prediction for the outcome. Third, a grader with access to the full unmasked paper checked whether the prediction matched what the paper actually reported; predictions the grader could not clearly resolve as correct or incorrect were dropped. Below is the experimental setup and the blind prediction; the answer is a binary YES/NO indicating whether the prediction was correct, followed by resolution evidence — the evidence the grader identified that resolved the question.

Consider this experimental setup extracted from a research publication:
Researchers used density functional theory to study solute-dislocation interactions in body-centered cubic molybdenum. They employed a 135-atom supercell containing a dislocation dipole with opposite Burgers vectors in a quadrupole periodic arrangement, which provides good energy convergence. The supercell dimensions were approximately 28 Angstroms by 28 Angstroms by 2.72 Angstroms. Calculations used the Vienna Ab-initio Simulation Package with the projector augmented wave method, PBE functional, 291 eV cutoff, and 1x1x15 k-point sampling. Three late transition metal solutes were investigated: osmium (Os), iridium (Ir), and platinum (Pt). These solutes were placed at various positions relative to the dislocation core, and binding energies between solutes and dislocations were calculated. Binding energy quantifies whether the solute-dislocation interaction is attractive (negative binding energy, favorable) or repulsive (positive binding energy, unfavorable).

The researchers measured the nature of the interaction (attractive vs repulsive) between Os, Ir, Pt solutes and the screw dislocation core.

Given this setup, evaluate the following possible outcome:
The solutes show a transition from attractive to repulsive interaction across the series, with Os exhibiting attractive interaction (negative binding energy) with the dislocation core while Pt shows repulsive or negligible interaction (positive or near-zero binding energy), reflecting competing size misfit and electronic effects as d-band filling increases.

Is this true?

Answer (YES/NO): NO